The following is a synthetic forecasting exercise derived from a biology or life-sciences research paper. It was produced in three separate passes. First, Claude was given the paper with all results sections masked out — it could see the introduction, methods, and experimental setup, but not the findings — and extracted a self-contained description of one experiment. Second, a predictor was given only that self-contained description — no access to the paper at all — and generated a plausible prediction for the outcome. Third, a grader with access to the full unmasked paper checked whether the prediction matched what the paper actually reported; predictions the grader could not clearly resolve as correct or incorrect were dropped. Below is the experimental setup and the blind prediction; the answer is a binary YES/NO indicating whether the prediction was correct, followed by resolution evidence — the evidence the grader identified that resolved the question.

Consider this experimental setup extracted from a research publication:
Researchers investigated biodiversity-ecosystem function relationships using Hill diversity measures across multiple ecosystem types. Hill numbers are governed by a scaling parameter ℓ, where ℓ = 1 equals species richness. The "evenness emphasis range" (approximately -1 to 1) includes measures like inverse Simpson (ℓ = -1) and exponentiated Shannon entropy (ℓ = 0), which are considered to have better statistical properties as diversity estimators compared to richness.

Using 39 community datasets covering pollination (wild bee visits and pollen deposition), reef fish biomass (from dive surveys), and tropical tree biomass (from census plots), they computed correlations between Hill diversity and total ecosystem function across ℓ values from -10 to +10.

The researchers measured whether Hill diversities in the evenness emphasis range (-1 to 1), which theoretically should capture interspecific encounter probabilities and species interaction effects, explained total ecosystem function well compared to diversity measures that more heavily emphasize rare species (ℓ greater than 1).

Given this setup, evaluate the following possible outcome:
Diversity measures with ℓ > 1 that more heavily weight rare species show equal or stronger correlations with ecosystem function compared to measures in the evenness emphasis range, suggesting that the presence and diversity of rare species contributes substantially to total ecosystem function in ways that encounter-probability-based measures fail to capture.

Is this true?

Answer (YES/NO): YES